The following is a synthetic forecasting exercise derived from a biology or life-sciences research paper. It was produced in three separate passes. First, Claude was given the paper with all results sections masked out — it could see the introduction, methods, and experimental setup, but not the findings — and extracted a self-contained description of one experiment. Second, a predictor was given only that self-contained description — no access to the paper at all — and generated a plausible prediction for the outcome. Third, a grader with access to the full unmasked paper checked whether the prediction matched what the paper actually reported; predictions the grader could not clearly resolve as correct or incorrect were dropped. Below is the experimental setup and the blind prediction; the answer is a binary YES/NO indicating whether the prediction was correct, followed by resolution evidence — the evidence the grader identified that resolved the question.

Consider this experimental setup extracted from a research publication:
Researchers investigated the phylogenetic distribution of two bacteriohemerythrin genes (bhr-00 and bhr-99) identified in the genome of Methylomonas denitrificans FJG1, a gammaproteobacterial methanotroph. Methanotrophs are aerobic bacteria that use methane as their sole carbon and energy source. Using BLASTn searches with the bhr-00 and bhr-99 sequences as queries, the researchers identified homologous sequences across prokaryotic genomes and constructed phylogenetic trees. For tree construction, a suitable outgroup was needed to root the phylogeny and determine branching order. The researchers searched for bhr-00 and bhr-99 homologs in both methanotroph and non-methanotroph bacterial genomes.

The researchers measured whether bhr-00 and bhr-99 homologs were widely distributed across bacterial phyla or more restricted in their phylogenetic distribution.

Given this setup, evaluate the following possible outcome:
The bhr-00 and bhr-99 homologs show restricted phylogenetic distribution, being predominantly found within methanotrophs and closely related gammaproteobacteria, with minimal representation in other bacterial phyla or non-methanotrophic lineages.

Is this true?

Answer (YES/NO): YES